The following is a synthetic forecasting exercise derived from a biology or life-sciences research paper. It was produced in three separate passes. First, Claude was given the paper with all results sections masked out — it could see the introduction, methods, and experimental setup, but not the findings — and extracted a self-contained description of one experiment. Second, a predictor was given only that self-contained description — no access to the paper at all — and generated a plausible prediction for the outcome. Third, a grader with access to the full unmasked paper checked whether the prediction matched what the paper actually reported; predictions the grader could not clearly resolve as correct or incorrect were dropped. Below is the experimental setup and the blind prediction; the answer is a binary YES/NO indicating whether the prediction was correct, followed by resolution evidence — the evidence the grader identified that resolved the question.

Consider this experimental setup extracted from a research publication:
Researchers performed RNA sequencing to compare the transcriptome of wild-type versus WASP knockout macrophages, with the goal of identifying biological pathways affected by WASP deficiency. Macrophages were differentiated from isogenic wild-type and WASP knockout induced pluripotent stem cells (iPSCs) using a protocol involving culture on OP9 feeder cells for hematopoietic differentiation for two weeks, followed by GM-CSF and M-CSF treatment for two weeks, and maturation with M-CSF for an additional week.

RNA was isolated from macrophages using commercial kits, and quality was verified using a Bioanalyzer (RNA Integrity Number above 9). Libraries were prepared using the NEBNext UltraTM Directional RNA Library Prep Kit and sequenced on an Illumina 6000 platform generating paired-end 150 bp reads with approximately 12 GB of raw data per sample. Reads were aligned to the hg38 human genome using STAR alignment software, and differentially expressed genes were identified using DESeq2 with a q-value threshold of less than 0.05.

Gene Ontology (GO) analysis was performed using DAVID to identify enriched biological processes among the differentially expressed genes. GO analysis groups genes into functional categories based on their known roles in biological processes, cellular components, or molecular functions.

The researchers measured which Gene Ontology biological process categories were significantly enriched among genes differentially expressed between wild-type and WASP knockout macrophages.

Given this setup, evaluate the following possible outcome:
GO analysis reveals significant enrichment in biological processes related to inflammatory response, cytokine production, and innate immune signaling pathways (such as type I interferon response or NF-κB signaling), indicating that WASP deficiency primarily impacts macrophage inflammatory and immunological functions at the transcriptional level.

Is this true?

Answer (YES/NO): NO